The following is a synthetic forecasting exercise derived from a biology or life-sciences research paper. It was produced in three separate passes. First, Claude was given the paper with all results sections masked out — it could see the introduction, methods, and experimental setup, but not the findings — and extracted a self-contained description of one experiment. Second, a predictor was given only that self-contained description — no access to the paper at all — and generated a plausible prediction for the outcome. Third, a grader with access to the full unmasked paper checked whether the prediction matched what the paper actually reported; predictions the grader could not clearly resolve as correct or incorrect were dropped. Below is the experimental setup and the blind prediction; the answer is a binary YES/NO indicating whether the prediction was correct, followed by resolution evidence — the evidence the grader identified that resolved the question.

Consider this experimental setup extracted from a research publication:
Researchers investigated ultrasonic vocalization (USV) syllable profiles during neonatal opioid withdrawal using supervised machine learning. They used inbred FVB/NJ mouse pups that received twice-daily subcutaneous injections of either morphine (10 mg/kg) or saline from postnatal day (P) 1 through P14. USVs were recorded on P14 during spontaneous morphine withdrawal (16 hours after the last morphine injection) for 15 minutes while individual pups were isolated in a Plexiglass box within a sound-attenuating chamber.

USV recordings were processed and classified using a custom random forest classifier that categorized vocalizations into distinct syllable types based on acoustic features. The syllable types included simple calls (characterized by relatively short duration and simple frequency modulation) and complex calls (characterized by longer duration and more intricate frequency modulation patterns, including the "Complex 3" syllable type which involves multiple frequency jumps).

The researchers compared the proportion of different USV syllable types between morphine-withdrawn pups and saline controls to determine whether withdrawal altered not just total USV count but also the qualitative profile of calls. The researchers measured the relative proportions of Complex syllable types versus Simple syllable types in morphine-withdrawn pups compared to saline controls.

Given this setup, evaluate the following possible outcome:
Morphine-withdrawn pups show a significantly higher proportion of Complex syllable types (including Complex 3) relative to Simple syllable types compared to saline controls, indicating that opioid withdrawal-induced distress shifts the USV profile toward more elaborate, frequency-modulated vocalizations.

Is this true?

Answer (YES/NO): YES